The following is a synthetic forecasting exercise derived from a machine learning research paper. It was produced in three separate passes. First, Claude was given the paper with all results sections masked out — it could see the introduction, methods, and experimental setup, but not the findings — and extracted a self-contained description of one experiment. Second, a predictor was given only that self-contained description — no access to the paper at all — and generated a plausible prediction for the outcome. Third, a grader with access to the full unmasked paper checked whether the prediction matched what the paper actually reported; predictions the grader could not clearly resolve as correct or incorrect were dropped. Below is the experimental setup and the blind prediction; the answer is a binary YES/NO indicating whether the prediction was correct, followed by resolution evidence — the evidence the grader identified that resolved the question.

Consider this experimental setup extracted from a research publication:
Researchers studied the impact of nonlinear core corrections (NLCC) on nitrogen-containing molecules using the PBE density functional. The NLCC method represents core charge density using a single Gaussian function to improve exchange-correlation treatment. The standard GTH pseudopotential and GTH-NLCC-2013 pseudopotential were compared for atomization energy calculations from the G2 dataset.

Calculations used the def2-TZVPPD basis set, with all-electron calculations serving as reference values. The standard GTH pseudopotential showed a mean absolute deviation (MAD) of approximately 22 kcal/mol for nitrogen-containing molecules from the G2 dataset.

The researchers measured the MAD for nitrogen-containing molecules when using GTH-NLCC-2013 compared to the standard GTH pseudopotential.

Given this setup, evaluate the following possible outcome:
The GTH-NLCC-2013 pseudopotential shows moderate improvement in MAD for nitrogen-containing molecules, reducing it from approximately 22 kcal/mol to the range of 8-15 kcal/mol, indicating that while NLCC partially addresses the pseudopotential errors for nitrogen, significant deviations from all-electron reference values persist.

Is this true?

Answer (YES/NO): NO